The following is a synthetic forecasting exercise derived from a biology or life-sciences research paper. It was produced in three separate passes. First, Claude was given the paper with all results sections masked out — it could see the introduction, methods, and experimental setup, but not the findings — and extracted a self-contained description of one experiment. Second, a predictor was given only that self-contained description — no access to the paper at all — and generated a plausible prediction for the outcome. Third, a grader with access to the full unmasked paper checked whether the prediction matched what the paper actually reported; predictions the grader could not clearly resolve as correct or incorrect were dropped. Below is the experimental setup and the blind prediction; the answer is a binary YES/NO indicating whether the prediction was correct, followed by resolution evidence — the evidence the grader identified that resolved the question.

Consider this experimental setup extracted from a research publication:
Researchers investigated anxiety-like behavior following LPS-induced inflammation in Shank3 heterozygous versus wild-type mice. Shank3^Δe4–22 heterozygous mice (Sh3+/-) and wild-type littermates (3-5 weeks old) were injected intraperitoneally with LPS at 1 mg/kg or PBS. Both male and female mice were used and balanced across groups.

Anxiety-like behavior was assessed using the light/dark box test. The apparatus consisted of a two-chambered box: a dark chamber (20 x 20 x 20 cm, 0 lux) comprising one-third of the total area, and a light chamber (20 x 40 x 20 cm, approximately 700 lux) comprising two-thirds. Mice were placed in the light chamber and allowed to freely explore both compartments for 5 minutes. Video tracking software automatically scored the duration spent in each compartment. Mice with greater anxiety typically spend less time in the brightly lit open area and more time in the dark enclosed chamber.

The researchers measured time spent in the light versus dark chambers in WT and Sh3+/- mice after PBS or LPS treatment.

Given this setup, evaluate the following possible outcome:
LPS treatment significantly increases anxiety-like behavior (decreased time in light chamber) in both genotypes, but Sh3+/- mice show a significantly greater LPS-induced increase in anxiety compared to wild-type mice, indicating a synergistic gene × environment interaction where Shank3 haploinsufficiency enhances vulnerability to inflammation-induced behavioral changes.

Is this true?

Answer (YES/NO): NO